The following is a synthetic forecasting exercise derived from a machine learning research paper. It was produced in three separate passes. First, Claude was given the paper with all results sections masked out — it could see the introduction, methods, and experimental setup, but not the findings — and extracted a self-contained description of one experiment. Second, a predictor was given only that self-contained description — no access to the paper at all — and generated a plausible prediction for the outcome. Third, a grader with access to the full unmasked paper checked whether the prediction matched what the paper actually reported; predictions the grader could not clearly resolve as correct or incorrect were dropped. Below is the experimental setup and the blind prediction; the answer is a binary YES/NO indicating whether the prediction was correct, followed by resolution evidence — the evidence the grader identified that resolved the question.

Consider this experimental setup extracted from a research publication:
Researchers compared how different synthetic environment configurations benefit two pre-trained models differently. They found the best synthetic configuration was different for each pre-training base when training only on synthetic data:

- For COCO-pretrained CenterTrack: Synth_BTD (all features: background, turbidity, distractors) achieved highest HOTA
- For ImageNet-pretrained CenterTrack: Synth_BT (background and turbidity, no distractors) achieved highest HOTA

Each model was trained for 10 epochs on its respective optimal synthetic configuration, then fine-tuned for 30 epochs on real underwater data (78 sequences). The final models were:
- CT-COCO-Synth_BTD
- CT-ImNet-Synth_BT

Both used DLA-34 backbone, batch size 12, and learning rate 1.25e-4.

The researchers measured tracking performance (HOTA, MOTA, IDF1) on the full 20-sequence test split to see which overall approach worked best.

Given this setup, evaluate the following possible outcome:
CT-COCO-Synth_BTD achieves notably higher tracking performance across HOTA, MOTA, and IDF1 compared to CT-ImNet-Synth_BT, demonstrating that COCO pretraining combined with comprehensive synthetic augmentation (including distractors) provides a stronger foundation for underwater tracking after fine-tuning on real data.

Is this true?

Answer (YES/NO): NO